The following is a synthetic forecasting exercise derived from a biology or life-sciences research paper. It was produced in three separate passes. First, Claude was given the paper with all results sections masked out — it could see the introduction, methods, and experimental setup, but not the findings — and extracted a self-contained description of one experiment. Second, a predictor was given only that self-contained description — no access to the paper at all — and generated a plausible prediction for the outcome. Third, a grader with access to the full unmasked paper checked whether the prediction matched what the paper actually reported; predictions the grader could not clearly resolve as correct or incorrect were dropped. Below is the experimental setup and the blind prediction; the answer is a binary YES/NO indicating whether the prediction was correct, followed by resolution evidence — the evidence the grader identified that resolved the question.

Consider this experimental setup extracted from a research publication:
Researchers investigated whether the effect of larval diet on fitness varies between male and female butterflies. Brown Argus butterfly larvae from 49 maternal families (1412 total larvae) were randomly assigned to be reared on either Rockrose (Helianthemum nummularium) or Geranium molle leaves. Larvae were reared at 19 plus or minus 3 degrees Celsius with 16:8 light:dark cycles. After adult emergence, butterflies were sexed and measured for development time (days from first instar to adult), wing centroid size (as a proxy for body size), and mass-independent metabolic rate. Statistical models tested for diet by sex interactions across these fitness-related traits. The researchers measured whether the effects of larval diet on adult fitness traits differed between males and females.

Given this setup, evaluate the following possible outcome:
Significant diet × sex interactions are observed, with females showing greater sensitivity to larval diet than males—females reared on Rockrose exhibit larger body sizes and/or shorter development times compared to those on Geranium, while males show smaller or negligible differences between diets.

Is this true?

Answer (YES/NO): NO